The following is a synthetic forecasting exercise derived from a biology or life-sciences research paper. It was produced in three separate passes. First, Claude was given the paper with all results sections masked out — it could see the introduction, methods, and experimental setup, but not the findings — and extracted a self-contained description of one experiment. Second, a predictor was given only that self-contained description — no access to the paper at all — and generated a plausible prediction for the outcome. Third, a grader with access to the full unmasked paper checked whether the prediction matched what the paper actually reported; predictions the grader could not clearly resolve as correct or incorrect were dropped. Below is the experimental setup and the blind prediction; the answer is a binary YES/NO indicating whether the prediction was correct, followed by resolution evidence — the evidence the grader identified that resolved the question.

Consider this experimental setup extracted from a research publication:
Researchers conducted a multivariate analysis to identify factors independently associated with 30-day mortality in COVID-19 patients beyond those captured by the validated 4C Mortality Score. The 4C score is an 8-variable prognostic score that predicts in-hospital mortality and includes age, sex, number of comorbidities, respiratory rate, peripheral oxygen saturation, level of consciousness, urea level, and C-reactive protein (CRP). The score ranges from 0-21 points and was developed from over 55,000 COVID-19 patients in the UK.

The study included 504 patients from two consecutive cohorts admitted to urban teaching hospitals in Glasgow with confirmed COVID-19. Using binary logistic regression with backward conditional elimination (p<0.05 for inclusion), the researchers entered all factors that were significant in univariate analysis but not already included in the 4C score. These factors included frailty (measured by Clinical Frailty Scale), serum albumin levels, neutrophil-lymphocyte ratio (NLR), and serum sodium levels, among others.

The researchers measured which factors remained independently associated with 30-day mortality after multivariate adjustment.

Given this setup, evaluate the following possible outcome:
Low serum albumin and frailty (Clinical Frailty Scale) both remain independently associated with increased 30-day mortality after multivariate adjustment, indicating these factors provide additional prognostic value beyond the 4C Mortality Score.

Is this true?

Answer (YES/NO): YES